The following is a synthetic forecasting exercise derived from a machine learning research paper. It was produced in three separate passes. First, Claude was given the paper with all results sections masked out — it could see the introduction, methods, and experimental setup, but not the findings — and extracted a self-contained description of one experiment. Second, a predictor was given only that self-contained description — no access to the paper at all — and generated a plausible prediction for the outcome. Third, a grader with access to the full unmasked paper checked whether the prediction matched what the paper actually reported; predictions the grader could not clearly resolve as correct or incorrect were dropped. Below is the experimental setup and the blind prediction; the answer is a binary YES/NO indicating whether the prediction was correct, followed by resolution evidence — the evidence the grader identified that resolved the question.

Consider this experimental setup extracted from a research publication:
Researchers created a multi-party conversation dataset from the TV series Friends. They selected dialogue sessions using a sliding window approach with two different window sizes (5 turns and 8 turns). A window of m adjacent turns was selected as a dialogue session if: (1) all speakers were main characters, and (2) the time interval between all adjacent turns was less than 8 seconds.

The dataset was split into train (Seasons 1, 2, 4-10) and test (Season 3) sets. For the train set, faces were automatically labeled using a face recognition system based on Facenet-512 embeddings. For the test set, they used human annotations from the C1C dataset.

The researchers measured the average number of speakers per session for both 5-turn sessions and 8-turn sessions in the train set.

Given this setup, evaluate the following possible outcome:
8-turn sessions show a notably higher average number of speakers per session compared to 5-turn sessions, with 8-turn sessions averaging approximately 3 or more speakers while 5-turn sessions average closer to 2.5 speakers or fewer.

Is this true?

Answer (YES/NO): NO